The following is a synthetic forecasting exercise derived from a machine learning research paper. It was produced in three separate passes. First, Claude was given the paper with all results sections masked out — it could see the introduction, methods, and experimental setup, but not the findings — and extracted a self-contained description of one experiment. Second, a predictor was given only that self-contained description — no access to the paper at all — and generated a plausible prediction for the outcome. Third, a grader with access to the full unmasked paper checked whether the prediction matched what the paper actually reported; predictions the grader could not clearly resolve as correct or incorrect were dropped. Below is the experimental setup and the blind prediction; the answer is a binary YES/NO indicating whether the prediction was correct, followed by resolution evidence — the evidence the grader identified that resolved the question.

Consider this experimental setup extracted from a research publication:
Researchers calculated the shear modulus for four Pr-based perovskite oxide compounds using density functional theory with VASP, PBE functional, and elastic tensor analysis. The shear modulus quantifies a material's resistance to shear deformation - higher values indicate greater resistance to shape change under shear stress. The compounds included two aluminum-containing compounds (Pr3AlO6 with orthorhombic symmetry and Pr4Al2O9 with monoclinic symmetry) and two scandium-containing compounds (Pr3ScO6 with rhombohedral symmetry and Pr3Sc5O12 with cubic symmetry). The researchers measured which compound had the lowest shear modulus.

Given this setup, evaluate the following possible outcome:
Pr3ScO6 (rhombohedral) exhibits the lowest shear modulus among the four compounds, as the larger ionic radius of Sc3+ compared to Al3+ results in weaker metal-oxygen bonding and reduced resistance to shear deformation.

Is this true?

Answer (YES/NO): YES